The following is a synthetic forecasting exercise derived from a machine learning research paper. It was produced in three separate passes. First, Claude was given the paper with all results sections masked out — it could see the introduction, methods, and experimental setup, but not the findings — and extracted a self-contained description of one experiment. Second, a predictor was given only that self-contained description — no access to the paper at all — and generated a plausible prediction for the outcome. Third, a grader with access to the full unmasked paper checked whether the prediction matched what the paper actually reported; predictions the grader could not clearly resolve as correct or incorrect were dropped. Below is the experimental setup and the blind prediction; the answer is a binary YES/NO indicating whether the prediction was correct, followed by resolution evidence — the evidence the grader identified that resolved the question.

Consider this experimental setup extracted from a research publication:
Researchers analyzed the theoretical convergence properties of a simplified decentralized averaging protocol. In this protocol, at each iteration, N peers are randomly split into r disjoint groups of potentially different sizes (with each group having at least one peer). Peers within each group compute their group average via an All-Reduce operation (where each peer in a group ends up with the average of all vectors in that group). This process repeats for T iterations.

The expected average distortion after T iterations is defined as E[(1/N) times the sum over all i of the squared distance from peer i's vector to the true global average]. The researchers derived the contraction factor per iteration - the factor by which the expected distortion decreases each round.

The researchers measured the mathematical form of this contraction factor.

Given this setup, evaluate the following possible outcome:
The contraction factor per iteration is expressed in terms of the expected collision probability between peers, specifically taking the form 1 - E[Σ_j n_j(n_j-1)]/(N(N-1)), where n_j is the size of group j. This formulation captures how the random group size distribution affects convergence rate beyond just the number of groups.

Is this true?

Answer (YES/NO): NO